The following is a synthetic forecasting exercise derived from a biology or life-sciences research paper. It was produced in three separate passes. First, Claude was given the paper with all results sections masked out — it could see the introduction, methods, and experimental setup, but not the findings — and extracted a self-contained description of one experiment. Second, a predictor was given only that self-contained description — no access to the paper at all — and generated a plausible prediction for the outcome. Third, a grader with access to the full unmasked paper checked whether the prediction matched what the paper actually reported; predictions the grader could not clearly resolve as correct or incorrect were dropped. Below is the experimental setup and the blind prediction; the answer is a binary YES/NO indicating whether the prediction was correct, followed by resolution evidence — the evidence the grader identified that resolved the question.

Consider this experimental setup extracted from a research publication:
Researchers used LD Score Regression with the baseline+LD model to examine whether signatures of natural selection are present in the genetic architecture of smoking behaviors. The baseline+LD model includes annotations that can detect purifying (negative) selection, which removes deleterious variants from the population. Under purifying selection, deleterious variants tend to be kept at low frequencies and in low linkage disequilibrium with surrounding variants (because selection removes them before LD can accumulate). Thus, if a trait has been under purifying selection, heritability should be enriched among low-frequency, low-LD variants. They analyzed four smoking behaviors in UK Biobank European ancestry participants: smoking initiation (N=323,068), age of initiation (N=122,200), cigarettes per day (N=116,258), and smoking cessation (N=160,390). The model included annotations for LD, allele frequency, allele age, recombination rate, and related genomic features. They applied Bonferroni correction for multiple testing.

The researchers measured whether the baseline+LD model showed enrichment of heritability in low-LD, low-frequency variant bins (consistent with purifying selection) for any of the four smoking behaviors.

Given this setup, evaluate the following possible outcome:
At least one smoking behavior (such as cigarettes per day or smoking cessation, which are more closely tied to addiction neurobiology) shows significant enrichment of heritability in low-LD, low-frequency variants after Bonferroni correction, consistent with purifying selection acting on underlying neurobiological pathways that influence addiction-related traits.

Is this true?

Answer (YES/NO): YES